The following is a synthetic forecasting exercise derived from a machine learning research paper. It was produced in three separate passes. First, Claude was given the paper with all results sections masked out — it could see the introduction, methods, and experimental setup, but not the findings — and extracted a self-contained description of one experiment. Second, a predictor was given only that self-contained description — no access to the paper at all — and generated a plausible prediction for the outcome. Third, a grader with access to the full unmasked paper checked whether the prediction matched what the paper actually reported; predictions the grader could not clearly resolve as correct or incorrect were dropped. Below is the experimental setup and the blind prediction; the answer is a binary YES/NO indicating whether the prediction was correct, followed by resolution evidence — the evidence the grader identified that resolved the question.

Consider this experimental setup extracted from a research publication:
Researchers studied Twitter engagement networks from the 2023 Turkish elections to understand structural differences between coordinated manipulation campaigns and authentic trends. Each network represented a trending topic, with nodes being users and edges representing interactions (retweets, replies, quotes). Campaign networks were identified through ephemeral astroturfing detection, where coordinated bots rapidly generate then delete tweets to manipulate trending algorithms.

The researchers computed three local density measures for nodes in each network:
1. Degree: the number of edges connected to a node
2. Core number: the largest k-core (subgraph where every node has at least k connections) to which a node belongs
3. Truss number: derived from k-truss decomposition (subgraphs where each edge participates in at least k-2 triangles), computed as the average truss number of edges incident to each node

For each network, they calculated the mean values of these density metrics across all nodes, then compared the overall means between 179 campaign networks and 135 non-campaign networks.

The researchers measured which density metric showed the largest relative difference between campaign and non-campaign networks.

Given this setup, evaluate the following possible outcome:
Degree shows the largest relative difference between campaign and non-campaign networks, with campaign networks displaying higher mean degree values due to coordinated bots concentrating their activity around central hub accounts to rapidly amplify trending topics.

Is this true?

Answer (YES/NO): NO